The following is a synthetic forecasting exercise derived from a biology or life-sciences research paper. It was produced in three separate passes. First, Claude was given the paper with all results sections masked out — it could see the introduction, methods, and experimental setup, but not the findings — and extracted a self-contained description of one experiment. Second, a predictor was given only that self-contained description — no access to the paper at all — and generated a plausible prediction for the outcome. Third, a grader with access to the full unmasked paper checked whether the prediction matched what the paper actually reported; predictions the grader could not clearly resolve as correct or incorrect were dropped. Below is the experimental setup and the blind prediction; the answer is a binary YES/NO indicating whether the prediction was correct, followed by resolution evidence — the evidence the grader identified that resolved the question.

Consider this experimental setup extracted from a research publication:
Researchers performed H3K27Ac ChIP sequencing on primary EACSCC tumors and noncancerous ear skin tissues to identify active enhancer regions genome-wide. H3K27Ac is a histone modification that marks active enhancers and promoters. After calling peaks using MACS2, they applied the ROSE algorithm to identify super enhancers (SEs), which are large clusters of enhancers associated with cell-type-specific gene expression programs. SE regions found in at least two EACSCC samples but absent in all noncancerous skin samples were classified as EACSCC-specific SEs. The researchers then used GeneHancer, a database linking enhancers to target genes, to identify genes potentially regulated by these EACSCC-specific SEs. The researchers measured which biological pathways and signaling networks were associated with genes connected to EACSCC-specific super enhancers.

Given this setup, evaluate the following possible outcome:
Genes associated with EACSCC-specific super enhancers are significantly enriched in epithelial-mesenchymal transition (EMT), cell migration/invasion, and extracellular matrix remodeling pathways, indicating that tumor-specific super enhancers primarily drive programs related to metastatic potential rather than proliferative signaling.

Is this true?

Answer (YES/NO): NO